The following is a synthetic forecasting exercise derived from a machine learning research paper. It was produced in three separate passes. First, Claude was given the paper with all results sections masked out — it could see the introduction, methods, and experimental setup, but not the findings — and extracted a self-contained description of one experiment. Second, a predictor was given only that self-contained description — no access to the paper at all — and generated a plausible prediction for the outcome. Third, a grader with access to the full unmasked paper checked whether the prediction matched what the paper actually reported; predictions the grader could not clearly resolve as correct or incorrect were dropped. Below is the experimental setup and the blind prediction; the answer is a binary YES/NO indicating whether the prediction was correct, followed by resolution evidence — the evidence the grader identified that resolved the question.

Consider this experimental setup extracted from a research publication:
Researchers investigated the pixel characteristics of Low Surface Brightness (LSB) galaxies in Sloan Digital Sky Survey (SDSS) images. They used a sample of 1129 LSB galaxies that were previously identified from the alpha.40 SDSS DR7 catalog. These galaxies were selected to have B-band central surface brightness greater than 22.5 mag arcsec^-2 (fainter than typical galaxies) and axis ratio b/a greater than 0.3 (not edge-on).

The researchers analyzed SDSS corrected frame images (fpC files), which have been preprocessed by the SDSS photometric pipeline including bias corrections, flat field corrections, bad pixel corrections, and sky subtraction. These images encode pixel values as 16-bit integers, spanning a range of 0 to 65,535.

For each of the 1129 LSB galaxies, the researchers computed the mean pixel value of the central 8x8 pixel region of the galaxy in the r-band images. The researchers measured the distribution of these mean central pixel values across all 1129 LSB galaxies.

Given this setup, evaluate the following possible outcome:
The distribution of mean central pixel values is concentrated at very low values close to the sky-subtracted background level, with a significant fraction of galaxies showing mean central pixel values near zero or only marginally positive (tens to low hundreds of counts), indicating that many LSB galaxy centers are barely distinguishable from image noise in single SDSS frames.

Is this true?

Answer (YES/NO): NO